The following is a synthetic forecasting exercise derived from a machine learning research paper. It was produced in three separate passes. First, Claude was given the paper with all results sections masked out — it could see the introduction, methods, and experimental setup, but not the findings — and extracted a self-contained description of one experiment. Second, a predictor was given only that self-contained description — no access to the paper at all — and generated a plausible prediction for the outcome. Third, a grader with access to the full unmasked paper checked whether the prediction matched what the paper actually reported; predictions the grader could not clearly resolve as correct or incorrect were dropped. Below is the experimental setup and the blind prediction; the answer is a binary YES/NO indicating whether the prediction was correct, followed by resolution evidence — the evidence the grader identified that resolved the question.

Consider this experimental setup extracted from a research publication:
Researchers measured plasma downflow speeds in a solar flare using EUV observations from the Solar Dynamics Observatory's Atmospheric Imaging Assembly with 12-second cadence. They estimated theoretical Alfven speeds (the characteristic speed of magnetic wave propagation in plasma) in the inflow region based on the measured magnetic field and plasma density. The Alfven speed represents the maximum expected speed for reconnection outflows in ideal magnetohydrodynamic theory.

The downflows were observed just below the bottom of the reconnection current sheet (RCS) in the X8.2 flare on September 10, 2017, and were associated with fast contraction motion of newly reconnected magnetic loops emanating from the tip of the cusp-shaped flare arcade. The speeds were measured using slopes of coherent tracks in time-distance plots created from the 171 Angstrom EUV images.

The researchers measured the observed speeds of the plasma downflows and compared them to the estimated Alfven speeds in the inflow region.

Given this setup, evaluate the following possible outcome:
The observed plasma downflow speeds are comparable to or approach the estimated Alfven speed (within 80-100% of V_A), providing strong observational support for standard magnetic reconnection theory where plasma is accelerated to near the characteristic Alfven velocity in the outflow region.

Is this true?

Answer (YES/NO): NO